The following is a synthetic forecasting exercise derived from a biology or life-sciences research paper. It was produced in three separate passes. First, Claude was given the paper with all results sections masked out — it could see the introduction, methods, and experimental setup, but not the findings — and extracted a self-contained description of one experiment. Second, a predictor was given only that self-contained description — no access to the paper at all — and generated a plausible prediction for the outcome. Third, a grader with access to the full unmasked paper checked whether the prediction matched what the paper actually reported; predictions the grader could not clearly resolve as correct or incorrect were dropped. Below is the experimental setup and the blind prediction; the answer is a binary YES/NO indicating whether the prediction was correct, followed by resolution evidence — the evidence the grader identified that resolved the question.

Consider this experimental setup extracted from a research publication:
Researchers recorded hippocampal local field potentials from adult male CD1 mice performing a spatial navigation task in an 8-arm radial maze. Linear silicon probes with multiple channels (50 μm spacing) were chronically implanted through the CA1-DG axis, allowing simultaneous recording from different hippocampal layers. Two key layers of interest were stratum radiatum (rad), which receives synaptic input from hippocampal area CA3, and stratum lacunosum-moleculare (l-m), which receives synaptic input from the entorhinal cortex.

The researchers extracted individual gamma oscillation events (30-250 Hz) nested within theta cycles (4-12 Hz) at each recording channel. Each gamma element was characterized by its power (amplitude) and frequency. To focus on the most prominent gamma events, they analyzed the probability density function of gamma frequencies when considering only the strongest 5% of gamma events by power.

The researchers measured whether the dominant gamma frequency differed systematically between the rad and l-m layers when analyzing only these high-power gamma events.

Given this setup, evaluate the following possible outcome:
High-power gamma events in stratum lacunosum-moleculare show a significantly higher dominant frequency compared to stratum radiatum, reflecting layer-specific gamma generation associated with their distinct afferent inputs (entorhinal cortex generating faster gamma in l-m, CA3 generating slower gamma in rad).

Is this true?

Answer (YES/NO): YES